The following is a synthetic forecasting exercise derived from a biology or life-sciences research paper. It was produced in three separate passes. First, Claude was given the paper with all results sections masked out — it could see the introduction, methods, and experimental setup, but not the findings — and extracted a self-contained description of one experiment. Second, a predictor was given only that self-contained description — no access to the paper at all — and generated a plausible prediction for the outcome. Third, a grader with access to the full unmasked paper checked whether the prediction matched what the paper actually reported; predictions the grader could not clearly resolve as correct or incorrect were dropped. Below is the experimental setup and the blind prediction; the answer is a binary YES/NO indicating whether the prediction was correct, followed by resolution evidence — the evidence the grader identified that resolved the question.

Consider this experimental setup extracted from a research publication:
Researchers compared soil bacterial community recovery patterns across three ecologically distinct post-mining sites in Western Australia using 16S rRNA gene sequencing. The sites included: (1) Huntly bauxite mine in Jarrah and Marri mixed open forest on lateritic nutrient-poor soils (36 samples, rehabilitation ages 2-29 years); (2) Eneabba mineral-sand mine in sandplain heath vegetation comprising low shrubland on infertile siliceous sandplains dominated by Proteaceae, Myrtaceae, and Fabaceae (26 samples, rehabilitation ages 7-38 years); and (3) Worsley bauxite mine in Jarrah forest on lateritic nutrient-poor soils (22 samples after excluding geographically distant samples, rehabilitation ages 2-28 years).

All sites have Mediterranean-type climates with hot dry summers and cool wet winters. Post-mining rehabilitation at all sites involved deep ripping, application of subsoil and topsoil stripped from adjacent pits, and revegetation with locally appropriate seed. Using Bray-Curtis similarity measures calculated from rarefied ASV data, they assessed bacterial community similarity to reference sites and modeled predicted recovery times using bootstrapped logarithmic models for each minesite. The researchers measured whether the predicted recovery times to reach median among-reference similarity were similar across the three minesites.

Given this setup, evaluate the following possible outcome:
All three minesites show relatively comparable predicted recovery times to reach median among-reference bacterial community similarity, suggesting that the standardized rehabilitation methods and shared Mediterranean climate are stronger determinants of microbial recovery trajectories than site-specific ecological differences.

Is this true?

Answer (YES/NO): NO